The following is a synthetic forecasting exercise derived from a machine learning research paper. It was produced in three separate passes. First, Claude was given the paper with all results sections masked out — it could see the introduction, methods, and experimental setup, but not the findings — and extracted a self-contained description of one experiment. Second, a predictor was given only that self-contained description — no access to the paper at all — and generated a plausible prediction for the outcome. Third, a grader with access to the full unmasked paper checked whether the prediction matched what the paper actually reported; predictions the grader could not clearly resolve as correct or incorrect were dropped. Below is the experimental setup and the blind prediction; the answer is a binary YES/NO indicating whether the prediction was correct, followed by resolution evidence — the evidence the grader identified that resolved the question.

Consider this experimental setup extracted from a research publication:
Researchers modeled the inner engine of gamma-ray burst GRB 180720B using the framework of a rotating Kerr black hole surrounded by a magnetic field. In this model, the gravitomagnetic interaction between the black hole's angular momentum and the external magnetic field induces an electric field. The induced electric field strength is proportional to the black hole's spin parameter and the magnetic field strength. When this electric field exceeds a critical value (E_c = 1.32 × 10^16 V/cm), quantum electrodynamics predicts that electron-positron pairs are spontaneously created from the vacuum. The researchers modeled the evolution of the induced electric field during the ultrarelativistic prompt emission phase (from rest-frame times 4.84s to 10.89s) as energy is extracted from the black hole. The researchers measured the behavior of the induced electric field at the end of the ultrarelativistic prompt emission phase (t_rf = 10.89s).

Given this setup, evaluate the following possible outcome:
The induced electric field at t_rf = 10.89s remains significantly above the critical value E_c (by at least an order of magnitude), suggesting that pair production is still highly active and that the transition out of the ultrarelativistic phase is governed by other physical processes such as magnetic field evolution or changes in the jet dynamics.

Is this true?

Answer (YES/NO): NO